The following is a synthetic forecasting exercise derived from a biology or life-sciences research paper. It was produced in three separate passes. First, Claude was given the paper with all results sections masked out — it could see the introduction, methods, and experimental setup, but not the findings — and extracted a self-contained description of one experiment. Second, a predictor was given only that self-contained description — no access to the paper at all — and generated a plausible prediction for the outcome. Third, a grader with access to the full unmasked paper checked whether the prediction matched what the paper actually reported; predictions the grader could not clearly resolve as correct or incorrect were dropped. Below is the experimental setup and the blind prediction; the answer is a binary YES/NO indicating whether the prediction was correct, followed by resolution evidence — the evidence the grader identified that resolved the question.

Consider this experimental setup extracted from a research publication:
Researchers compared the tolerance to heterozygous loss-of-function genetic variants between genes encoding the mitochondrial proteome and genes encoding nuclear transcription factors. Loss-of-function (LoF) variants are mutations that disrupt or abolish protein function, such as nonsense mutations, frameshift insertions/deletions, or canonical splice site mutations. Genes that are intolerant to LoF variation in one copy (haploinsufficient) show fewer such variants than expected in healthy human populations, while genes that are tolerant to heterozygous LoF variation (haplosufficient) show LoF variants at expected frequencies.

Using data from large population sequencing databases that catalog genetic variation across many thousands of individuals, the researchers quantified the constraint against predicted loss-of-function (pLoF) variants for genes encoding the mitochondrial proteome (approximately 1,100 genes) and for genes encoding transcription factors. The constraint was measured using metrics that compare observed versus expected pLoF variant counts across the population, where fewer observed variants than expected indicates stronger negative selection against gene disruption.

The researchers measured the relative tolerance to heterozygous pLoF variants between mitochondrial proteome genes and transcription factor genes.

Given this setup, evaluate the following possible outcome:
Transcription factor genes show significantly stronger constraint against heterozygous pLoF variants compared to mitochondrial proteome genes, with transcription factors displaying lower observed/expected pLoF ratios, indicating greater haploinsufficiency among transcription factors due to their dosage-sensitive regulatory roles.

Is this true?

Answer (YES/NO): YES